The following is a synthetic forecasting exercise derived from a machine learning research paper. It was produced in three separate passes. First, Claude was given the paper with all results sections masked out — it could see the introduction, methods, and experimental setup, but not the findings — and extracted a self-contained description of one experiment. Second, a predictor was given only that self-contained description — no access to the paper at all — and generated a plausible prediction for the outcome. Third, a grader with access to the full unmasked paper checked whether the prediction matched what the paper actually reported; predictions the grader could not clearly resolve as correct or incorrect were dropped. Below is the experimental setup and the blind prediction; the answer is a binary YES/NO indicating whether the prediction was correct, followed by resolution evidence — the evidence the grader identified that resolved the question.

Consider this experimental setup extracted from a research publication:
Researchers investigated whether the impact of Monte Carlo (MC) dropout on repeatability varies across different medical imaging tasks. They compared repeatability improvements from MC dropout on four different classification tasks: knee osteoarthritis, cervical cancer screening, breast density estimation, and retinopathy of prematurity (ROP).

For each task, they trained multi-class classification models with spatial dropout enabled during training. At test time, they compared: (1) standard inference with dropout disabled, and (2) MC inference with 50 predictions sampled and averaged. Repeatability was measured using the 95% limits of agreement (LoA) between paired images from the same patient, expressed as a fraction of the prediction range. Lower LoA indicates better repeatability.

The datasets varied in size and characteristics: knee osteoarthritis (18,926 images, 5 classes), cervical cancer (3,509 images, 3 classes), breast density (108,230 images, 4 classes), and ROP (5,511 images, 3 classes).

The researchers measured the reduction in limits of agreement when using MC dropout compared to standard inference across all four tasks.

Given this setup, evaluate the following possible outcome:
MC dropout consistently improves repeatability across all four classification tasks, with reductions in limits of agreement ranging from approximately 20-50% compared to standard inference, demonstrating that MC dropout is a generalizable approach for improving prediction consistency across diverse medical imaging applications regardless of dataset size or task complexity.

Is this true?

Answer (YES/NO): NO